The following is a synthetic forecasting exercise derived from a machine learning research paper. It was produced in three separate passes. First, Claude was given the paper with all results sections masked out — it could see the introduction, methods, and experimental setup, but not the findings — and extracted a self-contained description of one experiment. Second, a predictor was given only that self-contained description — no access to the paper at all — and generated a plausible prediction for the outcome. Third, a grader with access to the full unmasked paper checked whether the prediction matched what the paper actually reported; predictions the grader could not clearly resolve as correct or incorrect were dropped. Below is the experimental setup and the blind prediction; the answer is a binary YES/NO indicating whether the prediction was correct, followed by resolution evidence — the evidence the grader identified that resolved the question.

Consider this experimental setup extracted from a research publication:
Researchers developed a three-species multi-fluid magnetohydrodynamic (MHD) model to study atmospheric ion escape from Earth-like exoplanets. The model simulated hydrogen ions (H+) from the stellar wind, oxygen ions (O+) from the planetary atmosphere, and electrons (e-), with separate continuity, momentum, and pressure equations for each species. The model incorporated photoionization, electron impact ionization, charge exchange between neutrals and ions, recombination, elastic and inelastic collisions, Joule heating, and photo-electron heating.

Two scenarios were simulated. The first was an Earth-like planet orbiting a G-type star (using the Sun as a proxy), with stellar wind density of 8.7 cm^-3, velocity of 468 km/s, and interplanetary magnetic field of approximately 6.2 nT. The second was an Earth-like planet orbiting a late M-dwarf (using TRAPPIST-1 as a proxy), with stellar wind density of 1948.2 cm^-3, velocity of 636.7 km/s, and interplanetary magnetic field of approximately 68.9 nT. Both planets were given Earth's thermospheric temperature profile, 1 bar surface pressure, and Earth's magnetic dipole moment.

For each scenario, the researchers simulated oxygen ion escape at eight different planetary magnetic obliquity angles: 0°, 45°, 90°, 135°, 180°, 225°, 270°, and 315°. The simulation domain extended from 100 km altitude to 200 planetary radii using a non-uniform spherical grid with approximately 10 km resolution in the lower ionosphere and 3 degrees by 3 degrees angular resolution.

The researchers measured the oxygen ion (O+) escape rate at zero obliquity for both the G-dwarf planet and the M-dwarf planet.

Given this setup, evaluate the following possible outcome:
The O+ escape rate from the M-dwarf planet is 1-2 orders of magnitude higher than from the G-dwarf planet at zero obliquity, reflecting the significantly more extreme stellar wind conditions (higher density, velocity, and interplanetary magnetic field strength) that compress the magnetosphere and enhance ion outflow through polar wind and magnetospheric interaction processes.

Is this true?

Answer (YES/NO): YES